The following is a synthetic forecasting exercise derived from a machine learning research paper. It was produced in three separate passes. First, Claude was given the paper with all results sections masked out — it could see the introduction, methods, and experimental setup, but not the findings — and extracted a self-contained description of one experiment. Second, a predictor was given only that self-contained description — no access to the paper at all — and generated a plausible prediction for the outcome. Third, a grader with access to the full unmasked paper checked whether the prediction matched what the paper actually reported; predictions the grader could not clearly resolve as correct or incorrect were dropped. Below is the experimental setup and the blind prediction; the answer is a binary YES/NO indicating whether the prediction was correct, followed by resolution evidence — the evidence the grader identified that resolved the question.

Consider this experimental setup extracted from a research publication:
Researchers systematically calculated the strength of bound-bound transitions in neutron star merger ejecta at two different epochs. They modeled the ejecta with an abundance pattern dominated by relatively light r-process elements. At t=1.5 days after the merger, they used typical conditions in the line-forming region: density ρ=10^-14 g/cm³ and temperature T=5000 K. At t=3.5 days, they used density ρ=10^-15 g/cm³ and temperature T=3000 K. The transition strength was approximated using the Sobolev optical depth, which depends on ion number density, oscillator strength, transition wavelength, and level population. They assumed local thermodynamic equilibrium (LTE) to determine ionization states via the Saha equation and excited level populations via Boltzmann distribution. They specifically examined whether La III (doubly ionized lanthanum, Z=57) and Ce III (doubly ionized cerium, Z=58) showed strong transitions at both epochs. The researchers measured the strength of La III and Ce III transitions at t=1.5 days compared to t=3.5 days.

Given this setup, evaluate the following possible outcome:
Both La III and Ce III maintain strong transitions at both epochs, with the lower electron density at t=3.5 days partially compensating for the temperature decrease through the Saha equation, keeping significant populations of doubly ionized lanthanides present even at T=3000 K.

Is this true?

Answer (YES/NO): NO